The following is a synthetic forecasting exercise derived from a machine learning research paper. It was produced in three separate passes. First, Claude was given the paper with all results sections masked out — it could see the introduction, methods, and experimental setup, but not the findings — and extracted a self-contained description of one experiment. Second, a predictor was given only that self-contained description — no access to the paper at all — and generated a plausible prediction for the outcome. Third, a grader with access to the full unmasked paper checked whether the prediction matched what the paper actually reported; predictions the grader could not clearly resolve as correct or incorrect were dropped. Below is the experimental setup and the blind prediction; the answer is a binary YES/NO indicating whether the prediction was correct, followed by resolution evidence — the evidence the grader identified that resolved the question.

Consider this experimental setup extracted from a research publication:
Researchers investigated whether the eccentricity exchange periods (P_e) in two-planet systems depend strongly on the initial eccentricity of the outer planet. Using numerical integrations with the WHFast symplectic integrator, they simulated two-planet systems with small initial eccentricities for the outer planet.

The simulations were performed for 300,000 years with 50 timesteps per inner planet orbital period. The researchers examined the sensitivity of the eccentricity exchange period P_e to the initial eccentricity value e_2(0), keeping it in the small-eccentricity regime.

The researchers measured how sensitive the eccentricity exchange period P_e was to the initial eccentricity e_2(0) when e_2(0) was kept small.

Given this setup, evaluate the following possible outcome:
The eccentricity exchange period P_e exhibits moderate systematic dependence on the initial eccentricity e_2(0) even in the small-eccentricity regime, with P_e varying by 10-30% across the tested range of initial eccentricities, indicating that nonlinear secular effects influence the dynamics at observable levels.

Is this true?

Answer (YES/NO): NO